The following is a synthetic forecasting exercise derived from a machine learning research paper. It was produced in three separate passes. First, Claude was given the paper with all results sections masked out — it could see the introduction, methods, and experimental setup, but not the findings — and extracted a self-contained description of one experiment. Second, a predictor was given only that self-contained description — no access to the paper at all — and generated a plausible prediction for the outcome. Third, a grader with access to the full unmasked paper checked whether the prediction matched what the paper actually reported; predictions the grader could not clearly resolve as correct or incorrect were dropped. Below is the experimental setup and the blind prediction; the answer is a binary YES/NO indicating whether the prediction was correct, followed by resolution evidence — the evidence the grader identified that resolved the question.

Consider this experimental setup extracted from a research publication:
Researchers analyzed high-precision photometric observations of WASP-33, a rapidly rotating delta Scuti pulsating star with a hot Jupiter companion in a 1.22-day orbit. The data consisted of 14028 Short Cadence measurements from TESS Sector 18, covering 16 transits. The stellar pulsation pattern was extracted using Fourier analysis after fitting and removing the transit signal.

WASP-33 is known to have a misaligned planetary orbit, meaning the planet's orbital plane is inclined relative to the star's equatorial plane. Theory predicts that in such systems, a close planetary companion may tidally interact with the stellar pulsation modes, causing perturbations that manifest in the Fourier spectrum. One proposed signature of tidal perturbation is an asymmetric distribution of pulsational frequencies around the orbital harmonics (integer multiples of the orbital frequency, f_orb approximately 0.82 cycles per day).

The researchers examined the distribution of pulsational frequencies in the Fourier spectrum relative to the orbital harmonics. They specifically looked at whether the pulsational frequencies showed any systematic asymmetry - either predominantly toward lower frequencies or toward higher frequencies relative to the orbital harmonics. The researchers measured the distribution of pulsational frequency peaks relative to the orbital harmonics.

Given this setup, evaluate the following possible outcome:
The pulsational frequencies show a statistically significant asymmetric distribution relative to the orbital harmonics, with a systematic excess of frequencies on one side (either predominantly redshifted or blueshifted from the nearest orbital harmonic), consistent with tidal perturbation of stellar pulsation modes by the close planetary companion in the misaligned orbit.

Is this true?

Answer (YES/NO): YES